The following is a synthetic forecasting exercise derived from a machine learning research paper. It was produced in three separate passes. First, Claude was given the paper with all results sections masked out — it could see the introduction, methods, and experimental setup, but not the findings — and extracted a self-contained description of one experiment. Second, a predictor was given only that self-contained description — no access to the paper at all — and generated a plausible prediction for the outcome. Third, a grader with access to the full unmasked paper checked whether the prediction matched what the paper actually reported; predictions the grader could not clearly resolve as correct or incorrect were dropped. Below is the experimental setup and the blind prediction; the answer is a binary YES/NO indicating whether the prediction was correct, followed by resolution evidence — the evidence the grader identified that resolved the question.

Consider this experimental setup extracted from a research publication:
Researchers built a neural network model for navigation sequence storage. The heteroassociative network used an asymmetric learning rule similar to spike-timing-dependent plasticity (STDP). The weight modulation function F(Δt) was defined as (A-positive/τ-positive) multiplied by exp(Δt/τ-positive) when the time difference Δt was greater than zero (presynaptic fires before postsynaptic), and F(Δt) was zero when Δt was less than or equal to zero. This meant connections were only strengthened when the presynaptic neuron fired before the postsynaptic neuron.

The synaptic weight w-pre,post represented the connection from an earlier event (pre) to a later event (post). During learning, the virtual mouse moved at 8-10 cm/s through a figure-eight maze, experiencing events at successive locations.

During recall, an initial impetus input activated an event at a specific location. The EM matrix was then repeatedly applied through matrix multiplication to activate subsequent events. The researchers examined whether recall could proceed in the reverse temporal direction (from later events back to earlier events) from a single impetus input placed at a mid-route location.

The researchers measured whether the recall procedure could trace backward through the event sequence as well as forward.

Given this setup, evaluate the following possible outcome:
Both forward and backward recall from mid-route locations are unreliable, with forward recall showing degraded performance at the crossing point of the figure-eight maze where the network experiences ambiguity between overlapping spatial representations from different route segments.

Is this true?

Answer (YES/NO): NO